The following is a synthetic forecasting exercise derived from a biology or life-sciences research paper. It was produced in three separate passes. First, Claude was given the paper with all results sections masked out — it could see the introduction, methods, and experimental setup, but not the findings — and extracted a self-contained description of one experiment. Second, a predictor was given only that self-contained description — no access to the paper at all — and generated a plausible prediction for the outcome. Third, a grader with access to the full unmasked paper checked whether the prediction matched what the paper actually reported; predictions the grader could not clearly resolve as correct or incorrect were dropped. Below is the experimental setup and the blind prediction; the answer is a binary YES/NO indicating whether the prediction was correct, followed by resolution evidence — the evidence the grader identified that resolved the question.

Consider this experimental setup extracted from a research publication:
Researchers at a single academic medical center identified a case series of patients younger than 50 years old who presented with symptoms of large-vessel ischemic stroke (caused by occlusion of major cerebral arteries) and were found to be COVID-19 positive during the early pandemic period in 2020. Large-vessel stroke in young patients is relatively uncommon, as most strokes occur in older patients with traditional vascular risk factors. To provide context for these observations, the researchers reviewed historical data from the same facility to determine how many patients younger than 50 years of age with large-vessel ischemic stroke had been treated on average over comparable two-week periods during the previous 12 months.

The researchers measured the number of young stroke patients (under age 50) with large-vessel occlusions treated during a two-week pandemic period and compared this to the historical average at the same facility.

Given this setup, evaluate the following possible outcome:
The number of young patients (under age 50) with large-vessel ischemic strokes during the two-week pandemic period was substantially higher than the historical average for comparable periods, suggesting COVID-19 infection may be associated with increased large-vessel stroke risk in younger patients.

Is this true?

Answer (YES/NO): YES